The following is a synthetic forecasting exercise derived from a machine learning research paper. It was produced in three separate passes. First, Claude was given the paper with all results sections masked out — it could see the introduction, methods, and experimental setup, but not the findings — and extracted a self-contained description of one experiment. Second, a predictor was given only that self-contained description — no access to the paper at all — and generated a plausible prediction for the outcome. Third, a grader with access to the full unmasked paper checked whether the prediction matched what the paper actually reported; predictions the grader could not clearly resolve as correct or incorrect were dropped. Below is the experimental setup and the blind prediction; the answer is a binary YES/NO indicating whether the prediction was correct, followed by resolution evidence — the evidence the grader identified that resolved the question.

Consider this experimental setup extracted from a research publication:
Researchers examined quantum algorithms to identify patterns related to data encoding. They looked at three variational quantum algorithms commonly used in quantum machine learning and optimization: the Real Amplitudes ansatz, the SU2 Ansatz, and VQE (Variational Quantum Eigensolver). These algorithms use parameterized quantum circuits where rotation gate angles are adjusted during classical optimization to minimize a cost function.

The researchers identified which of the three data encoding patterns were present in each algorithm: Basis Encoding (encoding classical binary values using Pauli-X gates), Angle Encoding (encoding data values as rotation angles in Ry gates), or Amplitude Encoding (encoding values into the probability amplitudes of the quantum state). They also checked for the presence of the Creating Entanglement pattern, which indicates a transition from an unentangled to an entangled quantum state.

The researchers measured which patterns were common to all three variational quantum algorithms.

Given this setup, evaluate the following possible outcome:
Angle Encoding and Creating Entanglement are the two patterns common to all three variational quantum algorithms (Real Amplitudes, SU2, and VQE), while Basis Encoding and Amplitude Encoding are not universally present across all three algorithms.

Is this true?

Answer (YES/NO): YES